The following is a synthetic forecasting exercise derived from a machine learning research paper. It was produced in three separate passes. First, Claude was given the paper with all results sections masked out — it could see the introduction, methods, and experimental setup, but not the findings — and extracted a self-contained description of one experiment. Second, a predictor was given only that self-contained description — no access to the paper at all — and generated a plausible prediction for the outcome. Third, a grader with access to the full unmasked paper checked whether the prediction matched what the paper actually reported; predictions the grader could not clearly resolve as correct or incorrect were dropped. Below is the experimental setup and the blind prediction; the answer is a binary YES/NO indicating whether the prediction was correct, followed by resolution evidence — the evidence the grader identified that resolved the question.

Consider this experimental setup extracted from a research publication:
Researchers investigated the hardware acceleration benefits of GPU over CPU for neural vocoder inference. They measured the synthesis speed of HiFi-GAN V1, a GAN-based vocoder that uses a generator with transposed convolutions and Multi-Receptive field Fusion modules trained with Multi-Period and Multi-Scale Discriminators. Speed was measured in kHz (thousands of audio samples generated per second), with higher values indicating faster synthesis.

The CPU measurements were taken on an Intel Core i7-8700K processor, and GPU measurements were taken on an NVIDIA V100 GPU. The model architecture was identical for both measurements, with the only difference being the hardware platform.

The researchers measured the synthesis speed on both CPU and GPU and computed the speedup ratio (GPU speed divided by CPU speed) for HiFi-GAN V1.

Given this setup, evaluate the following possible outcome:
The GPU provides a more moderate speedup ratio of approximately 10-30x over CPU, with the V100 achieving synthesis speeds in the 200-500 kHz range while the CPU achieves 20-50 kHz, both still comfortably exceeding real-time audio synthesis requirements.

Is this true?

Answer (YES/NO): NO